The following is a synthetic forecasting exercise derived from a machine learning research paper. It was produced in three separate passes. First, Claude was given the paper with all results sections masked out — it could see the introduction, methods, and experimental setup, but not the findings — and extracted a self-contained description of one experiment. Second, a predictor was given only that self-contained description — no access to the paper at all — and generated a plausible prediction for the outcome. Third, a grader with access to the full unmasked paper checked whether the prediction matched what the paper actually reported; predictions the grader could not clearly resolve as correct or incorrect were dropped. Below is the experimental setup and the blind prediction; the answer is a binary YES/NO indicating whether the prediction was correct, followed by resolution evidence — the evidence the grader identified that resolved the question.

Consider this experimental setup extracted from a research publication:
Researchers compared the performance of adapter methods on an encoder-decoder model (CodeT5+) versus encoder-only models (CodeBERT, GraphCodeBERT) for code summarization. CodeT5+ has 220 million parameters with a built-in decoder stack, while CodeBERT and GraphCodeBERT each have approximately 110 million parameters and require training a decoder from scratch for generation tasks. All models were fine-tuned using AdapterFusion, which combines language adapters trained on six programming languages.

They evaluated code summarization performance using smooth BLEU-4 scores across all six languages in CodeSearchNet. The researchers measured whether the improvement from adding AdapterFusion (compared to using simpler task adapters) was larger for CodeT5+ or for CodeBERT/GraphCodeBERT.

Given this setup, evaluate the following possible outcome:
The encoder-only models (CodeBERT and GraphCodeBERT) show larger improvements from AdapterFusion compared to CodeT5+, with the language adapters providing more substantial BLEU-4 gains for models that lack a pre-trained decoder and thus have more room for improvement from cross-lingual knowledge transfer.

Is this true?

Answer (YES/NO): YES